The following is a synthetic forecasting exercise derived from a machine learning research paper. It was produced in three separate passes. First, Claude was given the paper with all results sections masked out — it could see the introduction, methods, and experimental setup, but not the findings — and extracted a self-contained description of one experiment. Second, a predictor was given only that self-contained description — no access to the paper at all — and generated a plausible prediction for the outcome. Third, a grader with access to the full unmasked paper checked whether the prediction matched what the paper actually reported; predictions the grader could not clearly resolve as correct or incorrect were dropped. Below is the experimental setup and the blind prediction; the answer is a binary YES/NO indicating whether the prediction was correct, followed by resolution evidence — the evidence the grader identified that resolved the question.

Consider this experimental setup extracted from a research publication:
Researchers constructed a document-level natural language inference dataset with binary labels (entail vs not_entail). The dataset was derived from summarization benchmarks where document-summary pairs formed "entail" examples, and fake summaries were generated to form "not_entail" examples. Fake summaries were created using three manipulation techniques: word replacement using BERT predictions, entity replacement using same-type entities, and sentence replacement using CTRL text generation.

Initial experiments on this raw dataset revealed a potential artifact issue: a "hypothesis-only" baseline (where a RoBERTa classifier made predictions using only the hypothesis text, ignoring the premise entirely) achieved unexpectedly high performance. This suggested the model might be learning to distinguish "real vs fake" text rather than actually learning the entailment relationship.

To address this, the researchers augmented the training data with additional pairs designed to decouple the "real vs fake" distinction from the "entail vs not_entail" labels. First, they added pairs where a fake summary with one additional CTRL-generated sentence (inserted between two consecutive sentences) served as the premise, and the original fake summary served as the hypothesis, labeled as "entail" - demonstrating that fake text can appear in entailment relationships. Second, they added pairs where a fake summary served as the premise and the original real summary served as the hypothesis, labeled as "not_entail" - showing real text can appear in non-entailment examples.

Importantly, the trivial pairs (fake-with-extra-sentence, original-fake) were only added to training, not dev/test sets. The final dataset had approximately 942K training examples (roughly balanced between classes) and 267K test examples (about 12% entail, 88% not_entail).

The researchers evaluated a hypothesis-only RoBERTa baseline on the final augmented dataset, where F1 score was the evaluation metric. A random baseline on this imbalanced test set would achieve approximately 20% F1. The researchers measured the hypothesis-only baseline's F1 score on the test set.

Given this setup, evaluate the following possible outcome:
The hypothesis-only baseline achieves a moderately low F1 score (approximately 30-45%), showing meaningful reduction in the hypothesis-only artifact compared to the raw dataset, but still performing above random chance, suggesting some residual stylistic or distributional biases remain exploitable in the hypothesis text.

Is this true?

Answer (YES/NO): NO